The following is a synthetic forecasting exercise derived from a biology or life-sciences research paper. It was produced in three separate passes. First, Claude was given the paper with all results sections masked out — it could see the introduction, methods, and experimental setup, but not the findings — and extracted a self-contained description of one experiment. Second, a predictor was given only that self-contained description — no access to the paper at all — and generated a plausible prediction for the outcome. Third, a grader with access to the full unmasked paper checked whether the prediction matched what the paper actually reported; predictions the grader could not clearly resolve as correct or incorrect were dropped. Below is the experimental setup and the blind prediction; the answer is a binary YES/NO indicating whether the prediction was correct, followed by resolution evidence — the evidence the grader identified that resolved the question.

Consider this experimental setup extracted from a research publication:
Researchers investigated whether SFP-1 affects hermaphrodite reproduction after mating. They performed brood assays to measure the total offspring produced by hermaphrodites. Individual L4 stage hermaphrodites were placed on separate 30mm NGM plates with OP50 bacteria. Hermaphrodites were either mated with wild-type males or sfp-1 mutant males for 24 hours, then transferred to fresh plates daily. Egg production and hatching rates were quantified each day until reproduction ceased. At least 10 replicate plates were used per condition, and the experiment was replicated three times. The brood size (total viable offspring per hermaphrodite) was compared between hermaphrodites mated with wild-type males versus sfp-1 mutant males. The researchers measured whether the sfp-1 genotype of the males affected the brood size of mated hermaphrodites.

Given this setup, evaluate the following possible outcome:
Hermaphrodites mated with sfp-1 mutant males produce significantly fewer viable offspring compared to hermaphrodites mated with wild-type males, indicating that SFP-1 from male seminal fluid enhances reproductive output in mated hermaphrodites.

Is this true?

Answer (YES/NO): NO